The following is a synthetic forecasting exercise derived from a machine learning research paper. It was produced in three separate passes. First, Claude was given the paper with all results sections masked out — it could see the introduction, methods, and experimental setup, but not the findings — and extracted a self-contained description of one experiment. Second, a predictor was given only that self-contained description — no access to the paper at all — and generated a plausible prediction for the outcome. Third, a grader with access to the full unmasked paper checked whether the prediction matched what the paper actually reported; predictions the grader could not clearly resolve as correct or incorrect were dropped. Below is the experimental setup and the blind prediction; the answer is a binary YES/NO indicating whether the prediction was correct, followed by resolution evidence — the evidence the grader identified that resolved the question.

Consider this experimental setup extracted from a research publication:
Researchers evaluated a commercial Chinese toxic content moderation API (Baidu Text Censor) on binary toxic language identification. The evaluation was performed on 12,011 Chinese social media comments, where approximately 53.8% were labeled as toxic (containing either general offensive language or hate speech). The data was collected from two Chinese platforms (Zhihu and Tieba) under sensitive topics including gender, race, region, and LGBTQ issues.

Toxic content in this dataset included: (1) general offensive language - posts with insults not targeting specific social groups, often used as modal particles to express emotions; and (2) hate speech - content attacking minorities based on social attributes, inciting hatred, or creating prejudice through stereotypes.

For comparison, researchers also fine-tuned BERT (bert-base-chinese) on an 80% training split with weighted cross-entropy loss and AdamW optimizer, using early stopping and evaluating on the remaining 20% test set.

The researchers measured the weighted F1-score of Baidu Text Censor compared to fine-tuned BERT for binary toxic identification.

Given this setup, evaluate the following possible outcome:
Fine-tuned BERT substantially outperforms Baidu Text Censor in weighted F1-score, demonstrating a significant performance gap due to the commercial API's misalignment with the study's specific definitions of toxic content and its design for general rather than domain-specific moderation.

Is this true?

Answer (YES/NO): YES